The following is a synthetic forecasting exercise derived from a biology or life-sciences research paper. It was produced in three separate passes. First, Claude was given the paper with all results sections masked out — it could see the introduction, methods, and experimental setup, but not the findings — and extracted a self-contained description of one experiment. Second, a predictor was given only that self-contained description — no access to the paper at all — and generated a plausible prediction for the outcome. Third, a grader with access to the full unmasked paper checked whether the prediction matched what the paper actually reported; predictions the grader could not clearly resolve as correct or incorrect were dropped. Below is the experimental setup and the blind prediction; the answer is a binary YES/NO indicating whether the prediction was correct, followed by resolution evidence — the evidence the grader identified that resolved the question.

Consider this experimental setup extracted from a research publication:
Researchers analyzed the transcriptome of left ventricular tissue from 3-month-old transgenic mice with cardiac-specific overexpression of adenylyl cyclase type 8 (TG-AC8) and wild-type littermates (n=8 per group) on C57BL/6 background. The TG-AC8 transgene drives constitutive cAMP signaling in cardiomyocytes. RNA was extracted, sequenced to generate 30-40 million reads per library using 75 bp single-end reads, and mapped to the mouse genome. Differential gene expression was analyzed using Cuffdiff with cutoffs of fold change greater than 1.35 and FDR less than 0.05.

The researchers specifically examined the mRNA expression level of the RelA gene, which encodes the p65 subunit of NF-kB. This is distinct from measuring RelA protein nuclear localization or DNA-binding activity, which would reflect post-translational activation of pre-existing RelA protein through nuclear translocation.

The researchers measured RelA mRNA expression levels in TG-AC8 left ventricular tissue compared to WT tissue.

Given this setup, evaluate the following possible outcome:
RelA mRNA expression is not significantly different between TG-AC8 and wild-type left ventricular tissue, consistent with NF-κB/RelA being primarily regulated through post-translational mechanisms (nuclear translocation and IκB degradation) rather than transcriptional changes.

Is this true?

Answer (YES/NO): NO